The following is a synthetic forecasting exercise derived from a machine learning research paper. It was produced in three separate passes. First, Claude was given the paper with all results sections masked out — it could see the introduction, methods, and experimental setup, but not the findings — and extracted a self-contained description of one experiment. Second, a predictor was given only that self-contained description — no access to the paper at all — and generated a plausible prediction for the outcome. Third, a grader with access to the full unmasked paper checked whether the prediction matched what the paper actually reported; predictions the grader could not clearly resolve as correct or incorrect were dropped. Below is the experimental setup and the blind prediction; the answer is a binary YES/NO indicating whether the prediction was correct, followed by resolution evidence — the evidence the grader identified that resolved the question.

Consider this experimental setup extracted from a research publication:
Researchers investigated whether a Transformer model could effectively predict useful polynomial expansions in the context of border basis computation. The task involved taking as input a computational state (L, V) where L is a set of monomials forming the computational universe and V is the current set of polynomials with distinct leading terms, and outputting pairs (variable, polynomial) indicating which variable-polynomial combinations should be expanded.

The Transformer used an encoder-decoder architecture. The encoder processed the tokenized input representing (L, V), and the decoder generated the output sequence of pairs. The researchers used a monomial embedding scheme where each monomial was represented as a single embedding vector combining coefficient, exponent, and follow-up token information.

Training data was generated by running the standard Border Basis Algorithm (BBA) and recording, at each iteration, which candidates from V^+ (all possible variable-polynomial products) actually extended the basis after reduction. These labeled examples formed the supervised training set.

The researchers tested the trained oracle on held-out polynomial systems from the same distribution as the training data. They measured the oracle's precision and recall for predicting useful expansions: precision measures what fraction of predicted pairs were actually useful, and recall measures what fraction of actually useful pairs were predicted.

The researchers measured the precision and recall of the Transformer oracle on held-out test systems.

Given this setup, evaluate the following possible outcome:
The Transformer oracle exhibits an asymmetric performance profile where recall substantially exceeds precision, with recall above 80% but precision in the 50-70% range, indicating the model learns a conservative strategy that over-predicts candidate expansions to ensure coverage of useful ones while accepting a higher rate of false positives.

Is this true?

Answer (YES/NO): NO